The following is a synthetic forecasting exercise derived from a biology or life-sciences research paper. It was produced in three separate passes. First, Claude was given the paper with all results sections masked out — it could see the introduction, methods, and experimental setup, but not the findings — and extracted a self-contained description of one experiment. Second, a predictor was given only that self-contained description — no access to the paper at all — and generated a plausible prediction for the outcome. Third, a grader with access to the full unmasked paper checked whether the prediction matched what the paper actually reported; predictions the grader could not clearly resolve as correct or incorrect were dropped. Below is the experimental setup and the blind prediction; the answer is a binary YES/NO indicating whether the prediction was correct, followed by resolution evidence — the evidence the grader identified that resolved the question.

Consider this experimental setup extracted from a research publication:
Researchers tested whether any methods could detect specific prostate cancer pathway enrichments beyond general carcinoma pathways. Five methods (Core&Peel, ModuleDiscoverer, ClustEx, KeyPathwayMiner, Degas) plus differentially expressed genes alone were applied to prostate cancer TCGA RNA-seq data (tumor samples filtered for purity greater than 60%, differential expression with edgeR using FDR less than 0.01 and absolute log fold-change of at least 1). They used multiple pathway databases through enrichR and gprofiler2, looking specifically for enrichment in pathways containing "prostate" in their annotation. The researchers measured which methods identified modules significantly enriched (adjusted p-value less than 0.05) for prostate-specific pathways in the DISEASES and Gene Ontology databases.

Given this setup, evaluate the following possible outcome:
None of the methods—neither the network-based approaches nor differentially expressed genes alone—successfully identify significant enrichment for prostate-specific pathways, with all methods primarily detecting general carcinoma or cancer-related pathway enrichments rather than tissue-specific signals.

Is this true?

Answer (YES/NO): NO